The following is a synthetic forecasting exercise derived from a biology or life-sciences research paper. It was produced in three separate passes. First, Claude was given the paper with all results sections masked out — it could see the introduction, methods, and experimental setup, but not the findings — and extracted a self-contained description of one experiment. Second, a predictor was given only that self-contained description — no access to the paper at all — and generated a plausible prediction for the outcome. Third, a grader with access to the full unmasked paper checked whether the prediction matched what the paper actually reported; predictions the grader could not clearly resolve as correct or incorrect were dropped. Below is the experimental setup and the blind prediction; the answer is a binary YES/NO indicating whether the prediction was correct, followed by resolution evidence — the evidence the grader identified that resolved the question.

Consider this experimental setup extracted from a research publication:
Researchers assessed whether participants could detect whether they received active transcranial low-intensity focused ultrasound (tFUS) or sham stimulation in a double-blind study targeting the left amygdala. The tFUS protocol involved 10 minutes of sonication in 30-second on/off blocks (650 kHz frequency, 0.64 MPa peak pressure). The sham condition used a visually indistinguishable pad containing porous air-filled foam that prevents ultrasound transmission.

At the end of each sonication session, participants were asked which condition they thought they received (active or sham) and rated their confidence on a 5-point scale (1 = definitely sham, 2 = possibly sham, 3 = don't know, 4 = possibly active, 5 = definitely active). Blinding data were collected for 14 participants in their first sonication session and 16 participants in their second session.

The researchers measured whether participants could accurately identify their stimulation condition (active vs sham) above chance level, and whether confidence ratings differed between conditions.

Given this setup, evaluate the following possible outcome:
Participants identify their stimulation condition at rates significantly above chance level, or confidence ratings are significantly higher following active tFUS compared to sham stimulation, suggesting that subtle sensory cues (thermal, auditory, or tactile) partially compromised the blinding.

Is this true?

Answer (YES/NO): NO